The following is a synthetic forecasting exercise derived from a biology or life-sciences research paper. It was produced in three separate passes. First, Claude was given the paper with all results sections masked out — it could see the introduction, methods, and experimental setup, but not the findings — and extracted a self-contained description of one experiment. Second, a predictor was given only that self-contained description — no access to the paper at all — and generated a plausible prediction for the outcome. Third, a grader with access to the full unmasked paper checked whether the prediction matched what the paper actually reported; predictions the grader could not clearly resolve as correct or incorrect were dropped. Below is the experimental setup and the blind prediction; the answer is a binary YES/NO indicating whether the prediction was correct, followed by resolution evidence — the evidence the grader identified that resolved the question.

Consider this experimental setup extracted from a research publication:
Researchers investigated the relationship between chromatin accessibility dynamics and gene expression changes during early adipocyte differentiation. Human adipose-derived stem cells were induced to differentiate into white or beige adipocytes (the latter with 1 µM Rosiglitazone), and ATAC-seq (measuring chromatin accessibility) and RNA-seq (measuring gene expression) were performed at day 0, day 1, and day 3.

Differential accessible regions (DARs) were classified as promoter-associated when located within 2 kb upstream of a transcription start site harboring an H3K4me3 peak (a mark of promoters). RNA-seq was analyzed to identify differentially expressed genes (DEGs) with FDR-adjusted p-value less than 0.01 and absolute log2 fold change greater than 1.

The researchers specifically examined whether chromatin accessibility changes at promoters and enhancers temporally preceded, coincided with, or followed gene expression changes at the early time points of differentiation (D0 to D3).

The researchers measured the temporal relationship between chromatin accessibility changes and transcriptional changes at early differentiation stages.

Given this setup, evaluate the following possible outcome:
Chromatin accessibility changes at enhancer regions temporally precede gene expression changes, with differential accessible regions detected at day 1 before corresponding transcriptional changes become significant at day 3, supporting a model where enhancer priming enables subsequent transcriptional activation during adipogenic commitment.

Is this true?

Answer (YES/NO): NO